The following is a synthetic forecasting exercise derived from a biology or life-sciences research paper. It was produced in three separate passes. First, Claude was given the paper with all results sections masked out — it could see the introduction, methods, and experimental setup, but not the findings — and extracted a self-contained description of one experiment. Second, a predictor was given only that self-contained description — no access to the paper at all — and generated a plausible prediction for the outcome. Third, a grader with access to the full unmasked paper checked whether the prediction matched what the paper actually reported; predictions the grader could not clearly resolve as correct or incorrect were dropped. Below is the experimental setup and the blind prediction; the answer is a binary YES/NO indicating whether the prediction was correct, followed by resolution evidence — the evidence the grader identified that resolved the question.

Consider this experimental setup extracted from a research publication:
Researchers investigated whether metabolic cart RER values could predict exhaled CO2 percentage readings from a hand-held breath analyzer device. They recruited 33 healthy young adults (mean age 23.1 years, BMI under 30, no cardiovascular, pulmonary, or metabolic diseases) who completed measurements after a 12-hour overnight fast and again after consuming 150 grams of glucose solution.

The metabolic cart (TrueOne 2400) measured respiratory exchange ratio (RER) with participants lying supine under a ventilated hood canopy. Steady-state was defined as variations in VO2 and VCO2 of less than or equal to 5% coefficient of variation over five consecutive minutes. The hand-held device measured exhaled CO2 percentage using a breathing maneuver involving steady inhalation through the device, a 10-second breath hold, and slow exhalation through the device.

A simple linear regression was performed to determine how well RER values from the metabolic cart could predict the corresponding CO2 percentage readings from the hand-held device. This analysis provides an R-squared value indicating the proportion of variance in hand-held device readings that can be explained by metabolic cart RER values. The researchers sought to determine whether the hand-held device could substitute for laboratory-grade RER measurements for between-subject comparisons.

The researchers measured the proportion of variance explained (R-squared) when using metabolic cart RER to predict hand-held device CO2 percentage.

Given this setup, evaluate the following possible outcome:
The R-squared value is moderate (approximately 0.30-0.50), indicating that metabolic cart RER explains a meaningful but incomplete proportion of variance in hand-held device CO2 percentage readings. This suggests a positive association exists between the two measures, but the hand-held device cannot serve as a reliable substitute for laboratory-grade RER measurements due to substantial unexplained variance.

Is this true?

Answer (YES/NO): NO